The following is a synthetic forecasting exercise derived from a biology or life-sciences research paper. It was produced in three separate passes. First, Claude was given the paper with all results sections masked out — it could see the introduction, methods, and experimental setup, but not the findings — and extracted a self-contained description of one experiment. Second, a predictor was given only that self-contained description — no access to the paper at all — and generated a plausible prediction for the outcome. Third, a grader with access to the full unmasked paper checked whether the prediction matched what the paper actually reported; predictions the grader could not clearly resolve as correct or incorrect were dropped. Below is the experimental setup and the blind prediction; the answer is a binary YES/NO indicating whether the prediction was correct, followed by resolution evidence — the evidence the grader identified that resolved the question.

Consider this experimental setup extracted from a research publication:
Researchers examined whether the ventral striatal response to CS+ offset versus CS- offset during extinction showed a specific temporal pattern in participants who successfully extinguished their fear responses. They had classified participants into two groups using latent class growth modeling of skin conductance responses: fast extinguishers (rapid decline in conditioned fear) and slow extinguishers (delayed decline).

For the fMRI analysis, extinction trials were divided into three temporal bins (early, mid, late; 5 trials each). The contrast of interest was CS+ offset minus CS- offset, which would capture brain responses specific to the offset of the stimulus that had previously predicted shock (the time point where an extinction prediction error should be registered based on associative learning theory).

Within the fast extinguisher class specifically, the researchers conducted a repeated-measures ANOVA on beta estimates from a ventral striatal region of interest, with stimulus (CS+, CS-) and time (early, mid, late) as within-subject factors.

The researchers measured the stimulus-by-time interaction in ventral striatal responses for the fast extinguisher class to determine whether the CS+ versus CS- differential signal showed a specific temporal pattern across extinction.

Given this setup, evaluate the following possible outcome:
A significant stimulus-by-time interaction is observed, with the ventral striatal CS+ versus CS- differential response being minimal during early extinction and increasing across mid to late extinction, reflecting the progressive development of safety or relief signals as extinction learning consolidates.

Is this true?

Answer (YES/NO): NO